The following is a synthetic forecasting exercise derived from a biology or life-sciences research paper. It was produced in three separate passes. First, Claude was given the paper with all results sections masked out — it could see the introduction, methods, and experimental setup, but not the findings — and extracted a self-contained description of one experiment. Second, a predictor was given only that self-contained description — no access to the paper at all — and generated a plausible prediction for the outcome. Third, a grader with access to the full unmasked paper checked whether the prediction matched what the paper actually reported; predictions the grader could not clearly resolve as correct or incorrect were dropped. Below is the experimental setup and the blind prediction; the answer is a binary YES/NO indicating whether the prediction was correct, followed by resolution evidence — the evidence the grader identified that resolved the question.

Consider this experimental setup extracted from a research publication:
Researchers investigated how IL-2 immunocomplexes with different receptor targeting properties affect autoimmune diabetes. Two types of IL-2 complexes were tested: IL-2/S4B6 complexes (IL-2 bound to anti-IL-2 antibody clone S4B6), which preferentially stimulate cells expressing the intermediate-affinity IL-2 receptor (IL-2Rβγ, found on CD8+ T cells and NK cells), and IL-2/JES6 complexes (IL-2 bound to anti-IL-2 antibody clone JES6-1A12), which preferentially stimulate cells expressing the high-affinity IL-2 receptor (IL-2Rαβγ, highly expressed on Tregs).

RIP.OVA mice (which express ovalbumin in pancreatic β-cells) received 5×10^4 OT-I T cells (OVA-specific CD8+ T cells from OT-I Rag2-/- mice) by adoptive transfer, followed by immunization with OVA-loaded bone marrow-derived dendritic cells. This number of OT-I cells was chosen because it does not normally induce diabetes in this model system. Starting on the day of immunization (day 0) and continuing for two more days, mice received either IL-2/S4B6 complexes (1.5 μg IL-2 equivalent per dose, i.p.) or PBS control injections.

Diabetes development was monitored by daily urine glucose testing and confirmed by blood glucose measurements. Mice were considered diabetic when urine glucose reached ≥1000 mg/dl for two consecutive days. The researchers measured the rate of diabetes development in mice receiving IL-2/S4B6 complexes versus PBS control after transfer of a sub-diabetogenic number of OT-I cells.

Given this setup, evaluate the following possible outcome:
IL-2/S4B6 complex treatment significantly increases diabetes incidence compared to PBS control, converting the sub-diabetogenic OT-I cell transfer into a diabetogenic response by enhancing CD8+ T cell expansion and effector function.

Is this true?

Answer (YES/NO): YES